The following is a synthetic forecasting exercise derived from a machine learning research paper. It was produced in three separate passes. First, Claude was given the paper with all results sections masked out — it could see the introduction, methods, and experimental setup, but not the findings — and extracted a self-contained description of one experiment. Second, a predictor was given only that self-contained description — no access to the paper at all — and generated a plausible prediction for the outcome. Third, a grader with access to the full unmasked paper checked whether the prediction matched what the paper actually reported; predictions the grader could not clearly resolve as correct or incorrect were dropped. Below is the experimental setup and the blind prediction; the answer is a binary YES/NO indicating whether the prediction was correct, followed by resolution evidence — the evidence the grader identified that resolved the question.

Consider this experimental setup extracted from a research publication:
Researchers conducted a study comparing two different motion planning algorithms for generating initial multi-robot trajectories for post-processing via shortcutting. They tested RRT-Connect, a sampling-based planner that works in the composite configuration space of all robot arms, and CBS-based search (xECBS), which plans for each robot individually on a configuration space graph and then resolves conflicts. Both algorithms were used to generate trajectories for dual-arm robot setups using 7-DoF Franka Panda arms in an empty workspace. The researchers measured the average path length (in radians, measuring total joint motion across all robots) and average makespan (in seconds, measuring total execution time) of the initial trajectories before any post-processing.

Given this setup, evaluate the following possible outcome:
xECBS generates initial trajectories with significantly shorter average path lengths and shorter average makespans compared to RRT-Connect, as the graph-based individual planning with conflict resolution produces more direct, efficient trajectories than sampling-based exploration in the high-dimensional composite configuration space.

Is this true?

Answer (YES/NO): YES